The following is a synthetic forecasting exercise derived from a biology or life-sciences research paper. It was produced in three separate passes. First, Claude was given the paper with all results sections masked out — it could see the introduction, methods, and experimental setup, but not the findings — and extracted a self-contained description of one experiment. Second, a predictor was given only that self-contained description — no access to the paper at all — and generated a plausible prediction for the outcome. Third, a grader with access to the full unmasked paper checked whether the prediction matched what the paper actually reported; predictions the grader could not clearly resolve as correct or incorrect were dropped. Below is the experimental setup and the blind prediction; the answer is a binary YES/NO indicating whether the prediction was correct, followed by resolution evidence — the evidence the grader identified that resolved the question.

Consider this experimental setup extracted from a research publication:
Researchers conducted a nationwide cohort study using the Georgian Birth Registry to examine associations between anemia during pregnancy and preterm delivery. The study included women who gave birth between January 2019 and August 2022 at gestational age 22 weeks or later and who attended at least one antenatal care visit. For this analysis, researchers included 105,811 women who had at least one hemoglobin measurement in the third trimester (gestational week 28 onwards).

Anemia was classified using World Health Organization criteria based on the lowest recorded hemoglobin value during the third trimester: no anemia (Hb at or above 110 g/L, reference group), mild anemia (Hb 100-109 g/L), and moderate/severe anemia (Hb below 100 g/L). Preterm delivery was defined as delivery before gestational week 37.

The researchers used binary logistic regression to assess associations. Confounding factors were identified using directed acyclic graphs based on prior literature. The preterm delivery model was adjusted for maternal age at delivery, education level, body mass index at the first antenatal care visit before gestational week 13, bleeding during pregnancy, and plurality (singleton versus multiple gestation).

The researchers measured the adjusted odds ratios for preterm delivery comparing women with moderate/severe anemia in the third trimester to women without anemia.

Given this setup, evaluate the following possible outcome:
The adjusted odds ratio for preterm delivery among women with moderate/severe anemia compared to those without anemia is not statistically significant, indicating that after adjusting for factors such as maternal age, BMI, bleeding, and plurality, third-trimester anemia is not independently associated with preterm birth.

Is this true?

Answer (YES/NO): NO